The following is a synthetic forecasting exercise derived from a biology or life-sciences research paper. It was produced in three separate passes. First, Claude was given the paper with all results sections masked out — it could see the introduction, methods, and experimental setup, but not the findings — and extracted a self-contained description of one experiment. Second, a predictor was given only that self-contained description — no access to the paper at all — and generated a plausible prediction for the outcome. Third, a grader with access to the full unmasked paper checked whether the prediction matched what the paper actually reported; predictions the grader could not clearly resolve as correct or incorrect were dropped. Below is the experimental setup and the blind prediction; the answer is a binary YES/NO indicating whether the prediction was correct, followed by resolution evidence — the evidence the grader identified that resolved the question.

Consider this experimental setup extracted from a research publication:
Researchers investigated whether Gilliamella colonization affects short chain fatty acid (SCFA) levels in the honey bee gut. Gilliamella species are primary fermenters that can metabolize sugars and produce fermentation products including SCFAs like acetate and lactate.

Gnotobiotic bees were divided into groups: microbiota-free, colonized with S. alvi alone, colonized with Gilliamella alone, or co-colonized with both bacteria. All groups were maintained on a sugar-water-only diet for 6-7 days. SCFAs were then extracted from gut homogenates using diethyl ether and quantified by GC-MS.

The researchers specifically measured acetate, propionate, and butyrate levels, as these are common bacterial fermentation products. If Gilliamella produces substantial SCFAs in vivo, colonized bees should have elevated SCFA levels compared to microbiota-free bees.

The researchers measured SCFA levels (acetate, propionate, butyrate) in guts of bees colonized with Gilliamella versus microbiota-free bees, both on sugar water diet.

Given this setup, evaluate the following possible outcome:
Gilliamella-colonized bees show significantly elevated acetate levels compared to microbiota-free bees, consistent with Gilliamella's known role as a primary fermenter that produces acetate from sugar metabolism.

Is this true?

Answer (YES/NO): YES